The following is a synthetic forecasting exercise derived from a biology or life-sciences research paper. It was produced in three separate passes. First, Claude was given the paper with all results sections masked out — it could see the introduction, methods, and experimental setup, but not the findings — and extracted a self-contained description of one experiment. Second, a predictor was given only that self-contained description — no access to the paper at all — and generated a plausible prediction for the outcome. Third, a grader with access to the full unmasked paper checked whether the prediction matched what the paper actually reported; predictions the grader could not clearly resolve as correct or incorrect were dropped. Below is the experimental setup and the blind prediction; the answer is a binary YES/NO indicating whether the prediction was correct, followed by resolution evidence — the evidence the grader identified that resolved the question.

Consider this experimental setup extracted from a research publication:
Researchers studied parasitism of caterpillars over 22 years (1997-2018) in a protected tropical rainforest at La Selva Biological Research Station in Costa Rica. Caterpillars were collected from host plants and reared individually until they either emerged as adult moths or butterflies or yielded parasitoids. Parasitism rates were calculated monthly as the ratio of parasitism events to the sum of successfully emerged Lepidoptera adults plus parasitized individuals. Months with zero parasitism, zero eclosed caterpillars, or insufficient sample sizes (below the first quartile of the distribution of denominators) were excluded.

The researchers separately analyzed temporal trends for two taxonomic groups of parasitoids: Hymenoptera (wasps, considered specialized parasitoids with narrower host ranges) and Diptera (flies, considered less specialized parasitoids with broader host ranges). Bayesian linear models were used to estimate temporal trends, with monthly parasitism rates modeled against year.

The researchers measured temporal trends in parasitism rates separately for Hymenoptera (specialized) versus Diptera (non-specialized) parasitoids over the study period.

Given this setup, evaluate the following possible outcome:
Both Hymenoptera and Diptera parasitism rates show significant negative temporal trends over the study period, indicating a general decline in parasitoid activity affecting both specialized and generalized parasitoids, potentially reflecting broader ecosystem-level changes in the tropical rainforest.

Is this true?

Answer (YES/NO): NO